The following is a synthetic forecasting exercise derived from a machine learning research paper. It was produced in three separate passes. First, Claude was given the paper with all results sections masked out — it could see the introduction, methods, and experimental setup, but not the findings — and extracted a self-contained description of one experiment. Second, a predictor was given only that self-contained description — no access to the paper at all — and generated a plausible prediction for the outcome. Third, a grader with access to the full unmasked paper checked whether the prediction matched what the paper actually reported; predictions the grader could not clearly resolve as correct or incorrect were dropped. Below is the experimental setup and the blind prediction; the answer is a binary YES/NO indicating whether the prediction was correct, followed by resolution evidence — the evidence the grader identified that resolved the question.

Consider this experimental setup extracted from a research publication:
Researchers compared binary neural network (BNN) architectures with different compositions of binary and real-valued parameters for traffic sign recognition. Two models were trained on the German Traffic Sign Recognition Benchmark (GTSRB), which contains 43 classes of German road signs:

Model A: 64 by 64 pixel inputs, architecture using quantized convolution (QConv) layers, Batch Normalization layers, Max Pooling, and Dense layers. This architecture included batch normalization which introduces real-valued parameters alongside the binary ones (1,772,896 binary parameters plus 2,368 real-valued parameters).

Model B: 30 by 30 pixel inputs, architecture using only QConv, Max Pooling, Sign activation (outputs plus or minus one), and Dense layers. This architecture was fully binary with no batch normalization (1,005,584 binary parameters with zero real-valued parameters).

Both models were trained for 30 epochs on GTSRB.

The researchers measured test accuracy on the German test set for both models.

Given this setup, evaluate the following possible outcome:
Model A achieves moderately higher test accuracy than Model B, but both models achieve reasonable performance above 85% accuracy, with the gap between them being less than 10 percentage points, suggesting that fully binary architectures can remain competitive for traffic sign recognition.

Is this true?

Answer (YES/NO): NO